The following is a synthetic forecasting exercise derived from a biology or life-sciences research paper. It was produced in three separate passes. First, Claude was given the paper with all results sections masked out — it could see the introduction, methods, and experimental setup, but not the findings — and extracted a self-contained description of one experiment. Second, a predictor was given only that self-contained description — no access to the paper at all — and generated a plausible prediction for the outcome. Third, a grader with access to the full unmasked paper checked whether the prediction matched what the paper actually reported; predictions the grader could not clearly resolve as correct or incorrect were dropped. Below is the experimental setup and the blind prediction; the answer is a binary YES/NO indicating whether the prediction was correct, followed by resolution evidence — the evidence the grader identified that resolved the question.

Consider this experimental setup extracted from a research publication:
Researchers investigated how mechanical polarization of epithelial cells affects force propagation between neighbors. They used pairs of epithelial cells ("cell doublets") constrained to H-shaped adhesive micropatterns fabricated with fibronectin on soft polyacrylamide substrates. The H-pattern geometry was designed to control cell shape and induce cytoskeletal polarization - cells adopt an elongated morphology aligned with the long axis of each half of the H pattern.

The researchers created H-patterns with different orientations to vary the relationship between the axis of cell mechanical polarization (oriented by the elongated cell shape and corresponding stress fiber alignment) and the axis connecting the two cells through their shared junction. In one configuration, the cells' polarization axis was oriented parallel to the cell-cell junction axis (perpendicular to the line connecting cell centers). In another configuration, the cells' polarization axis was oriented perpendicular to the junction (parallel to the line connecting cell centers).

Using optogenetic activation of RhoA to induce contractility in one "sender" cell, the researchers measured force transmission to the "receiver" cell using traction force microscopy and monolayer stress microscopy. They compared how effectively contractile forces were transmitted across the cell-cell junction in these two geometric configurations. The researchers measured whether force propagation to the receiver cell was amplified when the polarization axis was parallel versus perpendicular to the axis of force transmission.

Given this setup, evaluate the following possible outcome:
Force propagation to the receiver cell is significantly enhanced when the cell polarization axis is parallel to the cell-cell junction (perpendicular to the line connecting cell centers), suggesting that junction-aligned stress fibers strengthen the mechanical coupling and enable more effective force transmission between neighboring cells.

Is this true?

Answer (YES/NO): YES